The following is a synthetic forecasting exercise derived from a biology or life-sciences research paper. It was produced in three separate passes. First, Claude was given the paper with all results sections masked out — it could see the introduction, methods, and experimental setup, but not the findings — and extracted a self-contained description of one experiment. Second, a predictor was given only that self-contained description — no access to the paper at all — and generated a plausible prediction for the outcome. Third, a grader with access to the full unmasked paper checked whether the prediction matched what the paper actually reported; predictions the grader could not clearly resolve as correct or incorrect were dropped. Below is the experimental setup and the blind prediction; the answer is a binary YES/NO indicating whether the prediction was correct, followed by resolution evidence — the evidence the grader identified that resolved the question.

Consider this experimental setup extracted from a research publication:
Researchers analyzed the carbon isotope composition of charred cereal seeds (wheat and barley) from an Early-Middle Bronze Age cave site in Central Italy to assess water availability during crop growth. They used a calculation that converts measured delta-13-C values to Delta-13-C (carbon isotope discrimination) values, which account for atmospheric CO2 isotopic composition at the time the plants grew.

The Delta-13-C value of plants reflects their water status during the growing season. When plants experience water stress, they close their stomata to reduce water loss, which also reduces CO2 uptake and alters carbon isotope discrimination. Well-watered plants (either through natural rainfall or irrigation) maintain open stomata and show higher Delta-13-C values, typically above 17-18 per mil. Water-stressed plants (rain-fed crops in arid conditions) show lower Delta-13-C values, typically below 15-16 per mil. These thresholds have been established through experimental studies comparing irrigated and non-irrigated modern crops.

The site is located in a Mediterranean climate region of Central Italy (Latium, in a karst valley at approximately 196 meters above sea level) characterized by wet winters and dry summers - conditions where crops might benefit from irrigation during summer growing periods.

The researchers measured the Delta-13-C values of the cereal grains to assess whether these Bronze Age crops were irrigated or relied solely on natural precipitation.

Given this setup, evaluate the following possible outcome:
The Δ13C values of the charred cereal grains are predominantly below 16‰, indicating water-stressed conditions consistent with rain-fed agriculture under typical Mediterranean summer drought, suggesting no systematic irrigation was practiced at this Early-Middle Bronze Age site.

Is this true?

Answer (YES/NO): NO